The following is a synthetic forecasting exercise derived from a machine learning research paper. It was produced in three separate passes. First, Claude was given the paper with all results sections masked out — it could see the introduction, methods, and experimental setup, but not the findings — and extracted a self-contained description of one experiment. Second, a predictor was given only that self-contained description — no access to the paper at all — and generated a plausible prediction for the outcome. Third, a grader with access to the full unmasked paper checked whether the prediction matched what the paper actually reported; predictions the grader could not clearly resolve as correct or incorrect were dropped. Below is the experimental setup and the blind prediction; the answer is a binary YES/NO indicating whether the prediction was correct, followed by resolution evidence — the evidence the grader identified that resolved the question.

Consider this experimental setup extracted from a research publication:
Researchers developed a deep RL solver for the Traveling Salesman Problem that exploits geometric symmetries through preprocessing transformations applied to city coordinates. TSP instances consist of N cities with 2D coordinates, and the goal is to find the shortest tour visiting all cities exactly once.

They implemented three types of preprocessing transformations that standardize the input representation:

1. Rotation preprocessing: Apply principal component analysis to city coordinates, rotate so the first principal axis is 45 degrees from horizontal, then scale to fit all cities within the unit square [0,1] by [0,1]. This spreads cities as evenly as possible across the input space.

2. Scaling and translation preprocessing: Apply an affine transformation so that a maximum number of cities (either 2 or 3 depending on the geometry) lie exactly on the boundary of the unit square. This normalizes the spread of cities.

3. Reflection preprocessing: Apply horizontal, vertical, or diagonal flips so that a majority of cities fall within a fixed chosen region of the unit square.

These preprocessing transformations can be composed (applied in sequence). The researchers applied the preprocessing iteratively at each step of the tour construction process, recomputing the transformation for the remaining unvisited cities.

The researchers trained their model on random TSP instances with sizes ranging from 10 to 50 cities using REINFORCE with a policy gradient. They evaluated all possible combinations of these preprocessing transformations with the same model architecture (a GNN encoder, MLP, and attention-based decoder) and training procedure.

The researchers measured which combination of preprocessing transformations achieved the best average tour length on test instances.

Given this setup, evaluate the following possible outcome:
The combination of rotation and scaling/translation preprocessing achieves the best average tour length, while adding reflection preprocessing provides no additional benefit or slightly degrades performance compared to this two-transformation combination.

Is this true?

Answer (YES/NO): YES